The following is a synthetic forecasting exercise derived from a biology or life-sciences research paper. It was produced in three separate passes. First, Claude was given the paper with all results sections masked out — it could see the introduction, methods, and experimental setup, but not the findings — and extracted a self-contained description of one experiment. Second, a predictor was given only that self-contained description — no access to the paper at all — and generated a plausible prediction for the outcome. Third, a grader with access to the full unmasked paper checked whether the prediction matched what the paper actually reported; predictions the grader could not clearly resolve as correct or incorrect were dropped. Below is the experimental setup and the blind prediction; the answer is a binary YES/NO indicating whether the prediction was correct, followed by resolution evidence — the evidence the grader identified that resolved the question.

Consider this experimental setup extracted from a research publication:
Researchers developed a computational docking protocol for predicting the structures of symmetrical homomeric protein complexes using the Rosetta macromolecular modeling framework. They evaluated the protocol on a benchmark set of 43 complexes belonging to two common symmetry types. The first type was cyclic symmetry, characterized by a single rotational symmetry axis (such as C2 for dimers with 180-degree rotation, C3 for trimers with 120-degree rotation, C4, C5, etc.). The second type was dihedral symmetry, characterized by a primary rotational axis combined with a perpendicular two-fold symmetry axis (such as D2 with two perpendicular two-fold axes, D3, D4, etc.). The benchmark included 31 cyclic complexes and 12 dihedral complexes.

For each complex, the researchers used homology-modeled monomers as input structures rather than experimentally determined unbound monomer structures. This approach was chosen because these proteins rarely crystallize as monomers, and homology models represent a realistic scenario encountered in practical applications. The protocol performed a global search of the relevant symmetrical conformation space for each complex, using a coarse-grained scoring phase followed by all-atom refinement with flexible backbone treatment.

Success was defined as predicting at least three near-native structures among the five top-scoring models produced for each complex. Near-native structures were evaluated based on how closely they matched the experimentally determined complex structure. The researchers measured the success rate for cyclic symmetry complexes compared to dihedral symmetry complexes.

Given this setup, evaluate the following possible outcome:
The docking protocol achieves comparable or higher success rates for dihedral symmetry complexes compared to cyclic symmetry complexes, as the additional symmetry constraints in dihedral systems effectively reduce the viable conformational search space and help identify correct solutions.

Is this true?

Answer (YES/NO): NO